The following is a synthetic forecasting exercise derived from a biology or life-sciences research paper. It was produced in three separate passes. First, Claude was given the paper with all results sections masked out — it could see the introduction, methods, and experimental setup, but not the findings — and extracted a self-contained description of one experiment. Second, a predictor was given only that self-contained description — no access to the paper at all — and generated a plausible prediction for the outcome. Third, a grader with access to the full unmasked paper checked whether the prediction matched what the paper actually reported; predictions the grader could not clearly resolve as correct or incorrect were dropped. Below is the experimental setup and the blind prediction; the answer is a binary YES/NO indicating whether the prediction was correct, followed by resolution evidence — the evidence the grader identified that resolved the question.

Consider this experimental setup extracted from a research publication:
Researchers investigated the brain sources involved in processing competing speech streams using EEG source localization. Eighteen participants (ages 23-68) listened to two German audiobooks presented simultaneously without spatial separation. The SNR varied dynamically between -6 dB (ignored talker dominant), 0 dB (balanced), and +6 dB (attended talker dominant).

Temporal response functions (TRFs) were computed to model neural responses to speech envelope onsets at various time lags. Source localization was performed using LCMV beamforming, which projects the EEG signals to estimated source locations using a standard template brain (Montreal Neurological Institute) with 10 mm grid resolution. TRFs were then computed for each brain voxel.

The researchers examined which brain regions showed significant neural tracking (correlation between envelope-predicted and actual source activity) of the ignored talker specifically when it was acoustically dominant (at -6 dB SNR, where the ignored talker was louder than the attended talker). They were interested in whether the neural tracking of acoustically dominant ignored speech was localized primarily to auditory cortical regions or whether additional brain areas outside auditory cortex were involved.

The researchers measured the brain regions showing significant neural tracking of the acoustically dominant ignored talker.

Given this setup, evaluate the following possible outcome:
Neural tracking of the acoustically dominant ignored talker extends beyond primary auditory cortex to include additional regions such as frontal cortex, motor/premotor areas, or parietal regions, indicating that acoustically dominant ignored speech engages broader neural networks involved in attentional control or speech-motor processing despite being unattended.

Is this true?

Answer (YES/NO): YES